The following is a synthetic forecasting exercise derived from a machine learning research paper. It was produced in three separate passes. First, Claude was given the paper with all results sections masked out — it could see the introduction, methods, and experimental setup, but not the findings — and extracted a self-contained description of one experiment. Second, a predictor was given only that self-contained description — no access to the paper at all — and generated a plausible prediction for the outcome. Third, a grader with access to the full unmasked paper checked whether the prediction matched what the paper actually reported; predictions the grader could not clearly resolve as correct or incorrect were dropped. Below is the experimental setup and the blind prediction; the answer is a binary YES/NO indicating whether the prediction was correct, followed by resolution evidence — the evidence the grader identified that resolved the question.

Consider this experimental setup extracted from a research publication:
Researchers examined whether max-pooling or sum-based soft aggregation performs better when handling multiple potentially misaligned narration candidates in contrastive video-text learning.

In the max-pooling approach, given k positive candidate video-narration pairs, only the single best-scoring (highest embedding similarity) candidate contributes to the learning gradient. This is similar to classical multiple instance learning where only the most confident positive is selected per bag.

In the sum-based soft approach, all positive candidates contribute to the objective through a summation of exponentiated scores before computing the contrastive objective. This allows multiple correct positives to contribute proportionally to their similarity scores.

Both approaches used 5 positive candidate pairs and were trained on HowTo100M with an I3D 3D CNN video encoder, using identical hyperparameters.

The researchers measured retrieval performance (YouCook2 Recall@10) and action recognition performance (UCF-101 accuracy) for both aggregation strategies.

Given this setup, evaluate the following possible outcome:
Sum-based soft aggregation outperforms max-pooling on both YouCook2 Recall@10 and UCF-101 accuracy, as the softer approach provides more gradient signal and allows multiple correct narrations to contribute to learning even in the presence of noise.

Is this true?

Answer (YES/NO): YES